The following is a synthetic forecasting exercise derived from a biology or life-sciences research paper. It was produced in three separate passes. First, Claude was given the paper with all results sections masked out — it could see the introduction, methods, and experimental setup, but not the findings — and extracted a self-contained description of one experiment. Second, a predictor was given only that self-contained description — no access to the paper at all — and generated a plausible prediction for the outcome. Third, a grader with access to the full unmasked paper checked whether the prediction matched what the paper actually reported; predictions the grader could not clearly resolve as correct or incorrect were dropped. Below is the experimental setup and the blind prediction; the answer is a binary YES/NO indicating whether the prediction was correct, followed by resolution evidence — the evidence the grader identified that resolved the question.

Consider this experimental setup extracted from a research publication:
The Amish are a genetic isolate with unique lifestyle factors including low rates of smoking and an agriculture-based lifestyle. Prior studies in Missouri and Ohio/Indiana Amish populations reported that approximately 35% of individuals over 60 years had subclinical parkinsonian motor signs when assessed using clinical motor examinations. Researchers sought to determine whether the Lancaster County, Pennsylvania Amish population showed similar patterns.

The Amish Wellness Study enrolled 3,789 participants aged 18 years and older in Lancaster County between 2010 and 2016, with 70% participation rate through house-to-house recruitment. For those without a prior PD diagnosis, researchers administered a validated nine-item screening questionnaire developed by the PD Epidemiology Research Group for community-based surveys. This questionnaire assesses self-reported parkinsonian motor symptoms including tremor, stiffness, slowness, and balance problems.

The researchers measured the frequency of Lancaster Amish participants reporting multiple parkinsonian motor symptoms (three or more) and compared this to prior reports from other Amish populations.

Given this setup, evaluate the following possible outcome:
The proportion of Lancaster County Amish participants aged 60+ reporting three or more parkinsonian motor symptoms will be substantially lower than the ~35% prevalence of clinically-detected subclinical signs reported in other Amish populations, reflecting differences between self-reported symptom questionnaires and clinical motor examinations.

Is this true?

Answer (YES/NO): YES